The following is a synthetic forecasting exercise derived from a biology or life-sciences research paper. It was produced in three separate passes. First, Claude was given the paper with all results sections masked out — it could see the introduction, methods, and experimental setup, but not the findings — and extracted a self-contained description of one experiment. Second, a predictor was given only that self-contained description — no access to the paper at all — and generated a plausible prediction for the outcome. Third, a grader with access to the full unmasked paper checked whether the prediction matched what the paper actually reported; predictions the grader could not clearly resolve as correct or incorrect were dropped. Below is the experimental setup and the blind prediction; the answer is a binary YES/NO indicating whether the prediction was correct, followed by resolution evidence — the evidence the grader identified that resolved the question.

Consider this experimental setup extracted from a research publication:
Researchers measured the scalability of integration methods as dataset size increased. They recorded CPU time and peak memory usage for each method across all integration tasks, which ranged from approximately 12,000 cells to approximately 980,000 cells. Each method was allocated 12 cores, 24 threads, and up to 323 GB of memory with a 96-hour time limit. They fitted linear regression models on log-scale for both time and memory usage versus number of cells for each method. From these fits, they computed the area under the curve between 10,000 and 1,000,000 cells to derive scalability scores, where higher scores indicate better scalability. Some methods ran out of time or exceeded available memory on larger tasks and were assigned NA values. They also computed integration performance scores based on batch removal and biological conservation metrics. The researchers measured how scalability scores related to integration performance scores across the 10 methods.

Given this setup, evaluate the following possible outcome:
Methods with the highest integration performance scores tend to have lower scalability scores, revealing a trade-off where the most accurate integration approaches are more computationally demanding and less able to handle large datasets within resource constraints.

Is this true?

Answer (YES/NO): NO